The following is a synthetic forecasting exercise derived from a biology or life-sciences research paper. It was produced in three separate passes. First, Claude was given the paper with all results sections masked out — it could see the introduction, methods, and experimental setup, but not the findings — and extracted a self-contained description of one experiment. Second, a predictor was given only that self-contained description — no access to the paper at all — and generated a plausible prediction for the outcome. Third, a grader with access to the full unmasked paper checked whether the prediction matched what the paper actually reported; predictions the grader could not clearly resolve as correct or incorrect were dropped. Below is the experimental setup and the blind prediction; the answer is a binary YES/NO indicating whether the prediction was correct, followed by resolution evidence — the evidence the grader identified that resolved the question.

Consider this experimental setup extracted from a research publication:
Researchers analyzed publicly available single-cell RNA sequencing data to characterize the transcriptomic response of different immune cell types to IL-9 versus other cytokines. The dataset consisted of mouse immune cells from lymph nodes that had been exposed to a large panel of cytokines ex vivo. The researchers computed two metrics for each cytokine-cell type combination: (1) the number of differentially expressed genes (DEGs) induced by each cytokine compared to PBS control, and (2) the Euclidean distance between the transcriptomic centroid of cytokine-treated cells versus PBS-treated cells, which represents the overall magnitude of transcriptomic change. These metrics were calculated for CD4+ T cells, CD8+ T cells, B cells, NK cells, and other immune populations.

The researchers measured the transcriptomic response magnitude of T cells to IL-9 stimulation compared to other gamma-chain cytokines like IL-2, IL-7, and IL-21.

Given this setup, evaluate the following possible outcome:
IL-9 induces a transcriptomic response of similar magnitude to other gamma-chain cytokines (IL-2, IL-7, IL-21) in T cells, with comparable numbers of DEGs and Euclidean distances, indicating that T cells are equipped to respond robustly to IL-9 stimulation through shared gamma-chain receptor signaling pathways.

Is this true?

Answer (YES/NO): NO